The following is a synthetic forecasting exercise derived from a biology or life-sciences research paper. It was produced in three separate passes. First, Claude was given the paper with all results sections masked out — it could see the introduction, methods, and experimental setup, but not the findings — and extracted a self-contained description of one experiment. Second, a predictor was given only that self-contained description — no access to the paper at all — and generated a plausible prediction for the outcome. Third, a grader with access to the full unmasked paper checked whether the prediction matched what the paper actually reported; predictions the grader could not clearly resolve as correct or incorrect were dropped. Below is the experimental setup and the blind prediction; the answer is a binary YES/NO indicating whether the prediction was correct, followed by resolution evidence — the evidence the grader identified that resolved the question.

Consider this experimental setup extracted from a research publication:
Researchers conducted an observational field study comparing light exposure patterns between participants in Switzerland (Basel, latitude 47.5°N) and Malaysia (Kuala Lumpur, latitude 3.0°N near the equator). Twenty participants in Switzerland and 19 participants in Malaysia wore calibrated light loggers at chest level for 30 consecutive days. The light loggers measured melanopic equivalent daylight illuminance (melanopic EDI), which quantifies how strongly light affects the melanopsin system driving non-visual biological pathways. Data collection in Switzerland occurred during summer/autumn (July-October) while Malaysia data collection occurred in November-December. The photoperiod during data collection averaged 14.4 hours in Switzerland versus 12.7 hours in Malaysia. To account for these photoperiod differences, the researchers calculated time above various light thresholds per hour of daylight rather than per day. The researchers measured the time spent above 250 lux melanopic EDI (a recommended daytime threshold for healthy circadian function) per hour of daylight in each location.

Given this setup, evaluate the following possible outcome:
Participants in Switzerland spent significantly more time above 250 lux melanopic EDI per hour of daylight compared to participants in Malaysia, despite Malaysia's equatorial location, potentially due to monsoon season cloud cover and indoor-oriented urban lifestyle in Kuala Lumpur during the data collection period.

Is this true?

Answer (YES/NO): YES